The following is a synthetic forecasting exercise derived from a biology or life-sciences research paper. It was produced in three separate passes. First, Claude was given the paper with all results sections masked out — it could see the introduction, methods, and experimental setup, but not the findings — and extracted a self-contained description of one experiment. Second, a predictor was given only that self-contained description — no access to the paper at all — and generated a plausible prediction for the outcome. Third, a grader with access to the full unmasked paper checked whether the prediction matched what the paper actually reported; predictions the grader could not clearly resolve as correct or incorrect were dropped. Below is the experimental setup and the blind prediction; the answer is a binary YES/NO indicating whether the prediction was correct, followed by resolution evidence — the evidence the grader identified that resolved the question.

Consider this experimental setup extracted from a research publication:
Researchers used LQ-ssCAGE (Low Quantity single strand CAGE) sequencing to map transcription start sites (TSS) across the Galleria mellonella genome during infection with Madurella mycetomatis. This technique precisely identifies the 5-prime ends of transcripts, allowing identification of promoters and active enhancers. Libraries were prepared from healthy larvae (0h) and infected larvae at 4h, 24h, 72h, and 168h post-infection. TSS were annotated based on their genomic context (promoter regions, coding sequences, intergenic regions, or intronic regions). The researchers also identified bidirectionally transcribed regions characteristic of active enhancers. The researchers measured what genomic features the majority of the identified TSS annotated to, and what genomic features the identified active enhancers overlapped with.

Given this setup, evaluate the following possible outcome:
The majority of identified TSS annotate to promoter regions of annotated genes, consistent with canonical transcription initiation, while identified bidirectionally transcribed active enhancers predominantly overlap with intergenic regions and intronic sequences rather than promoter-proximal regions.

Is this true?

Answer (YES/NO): YES